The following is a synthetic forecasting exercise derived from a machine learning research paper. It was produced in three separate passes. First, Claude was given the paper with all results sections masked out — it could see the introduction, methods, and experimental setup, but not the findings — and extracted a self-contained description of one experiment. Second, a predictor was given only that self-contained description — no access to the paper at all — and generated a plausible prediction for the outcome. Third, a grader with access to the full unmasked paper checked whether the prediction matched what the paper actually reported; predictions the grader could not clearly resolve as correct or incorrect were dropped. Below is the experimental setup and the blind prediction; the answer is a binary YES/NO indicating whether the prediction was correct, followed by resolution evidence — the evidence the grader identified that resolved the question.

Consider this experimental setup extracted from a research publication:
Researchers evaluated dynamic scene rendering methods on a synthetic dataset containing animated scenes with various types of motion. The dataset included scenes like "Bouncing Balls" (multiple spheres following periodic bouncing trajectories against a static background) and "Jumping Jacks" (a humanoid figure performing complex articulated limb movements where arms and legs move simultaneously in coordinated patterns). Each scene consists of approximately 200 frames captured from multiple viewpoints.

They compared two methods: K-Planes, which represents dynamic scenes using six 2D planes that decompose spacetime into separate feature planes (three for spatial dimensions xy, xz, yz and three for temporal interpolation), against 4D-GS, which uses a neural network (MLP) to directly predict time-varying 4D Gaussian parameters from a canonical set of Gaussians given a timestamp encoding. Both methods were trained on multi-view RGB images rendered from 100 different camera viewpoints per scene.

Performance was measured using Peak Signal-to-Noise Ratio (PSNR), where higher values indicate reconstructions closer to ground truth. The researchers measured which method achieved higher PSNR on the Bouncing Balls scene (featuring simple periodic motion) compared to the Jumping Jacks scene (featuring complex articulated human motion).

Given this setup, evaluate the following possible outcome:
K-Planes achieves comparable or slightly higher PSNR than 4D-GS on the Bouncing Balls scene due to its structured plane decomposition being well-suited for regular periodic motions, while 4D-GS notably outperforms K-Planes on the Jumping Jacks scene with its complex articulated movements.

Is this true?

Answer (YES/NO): NO